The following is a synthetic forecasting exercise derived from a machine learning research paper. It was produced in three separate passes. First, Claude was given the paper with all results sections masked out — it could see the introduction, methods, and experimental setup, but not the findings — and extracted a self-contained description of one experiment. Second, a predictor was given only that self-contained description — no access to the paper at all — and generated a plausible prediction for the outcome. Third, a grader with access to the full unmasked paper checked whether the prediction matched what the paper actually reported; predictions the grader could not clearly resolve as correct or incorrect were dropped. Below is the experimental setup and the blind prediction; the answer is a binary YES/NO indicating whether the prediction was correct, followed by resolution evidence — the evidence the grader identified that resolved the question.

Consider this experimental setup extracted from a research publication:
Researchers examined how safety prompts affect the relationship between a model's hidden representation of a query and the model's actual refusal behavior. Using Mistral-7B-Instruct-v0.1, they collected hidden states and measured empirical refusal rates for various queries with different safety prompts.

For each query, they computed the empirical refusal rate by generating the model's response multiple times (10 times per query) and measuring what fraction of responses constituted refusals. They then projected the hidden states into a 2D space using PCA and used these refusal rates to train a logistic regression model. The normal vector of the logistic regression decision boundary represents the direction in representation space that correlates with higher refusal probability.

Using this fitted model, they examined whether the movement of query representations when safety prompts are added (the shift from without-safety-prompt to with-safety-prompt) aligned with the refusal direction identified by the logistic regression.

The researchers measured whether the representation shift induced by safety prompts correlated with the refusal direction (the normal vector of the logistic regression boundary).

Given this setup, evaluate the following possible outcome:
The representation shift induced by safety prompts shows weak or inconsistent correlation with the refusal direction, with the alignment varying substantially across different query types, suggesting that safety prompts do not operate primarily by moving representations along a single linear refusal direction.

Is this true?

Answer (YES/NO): NO